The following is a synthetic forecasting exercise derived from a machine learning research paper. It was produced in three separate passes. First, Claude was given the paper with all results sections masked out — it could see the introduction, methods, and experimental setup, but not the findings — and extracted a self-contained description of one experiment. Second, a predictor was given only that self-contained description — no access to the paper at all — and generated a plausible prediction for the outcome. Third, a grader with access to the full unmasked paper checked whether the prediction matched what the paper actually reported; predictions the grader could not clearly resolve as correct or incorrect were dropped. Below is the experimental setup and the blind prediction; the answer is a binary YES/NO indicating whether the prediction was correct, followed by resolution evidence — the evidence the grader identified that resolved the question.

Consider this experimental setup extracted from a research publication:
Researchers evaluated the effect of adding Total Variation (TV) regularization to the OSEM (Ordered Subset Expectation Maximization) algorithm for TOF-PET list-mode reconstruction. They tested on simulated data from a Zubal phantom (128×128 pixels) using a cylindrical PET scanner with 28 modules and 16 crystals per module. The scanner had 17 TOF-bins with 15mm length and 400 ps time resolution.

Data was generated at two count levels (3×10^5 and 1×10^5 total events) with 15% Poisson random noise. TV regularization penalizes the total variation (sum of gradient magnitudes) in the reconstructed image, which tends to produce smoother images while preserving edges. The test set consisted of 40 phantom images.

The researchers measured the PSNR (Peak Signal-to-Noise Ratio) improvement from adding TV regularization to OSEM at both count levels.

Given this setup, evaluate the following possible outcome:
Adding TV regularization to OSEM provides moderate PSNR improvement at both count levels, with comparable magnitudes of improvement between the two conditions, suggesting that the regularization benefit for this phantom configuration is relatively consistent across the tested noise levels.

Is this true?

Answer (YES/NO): NO